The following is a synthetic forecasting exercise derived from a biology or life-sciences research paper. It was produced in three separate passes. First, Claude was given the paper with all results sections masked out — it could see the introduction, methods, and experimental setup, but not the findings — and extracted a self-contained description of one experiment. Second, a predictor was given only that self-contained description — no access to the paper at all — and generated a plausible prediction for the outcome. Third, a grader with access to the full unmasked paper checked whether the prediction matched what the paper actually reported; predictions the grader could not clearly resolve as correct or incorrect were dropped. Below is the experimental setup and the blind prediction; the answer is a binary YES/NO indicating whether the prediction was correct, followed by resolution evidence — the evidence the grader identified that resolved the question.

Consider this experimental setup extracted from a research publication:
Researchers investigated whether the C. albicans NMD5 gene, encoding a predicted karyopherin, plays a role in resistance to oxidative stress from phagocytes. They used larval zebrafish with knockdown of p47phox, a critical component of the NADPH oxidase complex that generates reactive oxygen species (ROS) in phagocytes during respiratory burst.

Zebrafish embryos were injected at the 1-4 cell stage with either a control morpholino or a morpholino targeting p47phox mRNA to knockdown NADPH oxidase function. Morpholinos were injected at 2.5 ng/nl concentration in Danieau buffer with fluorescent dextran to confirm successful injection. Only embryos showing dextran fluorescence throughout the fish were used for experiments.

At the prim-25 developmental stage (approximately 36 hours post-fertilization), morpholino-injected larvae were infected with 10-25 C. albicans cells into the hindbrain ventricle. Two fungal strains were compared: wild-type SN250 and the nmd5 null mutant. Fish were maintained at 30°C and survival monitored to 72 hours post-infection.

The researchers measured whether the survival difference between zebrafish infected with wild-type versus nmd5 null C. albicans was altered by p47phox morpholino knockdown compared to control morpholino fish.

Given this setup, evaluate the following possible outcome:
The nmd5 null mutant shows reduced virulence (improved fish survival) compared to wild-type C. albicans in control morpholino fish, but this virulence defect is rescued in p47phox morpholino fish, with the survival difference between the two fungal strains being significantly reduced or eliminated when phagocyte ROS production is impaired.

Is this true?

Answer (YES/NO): YES